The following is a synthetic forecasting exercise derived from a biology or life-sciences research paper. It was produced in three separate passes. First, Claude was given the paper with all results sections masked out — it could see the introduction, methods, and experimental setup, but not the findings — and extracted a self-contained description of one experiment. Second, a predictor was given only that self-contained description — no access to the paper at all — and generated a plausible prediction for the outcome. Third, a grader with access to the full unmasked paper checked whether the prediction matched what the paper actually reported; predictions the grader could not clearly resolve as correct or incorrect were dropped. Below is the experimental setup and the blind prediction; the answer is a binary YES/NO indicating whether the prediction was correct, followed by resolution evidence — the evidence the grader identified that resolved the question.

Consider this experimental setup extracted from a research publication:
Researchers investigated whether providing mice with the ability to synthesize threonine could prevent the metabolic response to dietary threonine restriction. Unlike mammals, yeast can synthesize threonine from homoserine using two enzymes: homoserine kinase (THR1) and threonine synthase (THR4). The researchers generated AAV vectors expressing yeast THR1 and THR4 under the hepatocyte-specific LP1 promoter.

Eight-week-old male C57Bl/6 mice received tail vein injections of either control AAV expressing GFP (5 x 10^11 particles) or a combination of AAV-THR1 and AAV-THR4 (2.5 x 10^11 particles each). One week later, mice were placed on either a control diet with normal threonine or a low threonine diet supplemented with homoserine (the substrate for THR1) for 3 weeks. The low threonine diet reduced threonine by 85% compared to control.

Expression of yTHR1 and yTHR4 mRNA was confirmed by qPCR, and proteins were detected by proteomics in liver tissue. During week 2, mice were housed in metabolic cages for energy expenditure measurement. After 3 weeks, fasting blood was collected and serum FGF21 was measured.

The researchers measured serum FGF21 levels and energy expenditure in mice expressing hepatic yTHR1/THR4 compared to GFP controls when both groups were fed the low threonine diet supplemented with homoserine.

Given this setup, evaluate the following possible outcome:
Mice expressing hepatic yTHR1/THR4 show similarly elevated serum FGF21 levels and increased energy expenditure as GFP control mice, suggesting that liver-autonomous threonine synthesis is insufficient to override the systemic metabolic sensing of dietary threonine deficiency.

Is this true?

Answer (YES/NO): NO